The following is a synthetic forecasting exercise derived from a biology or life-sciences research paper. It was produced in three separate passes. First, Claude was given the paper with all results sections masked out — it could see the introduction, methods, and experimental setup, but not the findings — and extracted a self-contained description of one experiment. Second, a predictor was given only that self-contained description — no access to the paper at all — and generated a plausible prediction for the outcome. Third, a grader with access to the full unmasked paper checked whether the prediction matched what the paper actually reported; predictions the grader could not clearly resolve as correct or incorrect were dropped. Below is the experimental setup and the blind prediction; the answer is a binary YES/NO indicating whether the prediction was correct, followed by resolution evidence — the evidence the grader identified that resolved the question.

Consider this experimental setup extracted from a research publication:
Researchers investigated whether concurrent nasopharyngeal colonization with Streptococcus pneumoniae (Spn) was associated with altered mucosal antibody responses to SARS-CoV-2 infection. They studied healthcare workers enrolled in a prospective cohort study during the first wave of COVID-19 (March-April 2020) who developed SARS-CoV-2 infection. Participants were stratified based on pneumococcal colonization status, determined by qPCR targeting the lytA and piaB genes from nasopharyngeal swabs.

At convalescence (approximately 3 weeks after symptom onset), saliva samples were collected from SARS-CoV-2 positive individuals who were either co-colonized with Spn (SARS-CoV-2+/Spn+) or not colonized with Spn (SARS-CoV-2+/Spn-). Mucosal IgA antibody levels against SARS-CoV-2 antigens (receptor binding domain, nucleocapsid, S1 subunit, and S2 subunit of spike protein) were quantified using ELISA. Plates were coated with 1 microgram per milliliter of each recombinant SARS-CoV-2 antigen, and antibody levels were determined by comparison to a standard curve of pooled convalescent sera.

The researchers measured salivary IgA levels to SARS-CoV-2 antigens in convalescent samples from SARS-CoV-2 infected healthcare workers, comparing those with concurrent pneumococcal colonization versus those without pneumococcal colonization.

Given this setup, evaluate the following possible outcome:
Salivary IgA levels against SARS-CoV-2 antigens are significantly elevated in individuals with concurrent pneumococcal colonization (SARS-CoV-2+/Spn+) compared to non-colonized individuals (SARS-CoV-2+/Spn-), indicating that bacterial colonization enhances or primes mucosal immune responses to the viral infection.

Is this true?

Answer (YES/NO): NO